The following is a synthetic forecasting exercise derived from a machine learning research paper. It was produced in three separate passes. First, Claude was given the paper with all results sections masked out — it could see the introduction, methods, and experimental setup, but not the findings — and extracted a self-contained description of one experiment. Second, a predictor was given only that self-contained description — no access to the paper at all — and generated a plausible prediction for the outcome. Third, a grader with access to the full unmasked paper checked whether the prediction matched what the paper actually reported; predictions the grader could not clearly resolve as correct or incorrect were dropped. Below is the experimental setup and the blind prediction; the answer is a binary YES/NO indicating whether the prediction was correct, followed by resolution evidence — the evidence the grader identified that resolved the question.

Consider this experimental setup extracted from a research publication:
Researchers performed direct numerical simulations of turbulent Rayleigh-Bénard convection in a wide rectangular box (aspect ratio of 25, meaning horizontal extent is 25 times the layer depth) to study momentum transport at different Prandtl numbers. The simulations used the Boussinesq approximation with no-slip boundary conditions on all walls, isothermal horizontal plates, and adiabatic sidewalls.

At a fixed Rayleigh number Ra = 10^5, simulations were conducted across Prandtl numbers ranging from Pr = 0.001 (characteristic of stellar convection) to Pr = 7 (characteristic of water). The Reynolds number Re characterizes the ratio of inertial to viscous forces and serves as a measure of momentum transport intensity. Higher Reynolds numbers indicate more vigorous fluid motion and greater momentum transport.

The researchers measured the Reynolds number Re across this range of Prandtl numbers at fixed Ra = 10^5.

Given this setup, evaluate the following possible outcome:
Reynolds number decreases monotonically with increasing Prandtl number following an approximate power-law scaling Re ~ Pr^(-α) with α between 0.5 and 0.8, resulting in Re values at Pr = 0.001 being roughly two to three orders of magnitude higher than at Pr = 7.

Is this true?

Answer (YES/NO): YES